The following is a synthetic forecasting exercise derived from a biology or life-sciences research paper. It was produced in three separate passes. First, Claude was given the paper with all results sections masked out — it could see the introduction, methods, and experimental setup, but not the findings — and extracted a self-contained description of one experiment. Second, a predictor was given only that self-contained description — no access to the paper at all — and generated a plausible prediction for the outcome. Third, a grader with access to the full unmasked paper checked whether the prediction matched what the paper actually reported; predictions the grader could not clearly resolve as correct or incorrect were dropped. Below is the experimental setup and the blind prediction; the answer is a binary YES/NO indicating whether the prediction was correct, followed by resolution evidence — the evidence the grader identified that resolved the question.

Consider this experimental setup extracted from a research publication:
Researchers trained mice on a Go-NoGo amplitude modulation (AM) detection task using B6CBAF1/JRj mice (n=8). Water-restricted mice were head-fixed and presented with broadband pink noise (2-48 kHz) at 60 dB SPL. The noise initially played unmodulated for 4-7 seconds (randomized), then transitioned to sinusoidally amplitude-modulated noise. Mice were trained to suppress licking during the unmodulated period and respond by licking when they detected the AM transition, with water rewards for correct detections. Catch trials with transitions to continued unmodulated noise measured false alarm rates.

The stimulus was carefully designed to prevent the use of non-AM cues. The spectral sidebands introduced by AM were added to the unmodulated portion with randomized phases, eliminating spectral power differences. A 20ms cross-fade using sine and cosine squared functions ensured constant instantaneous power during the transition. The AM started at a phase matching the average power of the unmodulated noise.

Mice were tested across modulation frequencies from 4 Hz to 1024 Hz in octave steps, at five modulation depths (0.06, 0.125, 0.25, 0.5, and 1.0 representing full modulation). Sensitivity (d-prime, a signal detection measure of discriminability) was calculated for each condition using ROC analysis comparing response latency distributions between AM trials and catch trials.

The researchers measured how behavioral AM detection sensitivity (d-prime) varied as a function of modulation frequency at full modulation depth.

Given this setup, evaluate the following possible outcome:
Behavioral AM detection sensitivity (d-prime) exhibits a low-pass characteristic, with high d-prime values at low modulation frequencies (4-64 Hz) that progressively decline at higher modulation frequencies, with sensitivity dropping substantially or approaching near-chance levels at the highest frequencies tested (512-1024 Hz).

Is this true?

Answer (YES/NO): NO